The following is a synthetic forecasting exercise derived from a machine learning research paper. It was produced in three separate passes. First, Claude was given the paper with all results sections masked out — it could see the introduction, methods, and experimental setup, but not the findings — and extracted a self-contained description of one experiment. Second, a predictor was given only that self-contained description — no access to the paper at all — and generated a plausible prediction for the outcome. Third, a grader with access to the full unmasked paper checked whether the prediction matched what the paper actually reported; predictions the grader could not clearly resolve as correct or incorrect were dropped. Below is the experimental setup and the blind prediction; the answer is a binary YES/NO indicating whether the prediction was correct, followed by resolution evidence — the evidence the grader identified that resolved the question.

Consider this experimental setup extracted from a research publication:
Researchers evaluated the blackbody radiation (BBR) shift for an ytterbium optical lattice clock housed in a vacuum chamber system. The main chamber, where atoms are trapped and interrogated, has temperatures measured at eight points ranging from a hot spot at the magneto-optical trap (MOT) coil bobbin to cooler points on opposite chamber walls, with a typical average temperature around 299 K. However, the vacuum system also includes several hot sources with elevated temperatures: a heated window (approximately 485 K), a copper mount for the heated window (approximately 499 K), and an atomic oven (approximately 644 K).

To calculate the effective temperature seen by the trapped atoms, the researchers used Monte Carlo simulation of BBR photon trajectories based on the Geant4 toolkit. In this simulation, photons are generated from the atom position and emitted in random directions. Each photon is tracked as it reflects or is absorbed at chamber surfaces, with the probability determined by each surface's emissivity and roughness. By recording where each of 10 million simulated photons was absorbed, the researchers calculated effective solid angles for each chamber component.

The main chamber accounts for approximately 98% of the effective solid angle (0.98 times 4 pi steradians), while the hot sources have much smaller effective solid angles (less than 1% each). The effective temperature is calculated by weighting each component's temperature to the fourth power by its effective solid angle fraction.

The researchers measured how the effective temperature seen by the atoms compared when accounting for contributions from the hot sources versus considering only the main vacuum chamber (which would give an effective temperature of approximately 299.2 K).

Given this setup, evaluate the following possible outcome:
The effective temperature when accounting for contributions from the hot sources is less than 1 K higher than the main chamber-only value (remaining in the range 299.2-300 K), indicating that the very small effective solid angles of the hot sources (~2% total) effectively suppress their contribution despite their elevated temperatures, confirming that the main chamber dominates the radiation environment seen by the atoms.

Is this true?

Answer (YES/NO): NO